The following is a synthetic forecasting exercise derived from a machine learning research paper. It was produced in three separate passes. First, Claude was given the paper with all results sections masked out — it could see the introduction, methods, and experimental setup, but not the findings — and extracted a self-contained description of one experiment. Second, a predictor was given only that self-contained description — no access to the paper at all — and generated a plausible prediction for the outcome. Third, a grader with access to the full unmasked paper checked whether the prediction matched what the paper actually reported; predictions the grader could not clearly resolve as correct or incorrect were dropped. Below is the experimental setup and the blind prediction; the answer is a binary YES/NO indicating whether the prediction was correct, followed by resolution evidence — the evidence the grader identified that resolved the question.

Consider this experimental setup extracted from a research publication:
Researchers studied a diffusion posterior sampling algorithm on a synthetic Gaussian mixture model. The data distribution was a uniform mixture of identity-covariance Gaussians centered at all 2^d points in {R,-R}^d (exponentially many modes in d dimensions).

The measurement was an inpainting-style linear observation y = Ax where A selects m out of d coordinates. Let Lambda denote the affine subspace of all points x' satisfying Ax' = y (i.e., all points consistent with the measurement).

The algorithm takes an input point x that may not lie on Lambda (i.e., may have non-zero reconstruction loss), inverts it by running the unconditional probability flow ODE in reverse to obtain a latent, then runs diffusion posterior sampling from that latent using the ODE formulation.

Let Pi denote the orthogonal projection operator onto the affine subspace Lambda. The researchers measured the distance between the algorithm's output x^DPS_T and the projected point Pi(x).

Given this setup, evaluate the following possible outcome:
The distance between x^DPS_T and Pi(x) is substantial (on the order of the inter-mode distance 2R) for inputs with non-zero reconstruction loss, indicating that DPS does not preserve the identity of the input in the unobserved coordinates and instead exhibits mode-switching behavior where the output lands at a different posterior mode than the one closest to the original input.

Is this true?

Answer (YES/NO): NO